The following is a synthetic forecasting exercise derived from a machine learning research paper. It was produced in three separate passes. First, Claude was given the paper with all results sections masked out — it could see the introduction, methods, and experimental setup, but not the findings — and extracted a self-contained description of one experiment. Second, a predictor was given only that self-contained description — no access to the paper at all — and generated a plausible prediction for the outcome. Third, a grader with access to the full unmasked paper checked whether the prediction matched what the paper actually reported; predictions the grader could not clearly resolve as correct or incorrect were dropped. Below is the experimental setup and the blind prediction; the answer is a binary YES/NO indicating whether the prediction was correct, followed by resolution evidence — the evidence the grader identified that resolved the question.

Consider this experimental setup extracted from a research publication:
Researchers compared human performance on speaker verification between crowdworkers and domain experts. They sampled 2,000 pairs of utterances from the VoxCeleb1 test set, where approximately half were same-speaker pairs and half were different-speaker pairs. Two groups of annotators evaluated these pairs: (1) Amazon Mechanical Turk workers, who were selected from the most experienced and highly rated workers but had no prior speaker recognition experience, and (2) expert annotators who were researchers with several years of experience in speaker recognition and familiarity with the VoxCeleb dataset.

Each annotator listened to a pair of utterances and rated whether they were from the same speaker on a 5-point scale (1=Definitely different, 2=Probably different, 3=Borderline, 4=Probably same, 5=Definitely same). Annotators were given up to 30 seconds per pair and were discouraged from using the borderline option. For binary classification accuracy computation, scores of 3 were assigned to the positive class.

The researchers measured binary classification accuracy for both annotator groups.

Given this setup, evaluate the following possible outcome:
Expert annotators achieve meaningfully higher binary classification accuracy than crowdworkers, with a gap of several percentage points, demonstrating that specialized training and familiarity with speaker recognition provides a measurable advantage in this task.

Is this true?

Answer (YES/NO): YES